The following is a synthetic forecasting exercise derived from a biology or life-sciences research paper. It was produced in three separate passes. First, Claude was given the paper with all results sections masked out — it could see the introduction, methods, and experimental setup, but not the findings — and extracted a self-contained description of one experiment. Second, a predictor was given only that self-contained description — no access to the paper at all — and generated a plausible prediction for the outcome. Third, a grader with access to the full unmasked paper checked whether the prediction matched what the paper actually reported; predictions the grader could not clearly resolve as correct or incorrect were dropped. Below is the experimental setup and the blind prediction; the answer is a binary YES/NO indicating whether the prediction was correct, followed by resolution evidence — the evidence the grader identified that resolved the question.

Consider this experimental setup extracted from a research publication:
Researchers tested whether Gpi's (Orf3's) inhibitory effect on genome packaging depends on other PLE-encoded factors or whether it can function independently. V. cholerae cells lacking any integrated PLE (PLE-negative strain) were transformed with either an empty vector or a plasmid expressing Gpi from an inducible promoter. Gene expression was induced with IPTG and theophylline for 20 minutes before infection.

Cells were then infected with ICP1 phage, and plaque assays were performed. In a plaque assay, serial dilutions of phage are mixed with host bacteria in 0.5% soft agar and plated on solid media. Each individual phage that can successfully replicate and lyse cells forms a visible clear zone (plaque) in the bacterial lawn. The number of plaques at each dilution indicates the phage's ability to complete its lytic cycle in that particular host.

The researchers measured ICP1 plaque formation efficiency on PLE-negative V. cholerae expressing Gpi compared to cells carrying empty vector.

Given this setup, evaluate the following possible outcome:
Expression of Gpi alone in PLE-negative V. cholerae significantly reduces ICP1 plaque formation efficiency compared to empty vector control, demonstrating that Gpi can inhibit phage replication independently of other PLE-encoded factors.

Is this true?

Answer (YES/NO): YES